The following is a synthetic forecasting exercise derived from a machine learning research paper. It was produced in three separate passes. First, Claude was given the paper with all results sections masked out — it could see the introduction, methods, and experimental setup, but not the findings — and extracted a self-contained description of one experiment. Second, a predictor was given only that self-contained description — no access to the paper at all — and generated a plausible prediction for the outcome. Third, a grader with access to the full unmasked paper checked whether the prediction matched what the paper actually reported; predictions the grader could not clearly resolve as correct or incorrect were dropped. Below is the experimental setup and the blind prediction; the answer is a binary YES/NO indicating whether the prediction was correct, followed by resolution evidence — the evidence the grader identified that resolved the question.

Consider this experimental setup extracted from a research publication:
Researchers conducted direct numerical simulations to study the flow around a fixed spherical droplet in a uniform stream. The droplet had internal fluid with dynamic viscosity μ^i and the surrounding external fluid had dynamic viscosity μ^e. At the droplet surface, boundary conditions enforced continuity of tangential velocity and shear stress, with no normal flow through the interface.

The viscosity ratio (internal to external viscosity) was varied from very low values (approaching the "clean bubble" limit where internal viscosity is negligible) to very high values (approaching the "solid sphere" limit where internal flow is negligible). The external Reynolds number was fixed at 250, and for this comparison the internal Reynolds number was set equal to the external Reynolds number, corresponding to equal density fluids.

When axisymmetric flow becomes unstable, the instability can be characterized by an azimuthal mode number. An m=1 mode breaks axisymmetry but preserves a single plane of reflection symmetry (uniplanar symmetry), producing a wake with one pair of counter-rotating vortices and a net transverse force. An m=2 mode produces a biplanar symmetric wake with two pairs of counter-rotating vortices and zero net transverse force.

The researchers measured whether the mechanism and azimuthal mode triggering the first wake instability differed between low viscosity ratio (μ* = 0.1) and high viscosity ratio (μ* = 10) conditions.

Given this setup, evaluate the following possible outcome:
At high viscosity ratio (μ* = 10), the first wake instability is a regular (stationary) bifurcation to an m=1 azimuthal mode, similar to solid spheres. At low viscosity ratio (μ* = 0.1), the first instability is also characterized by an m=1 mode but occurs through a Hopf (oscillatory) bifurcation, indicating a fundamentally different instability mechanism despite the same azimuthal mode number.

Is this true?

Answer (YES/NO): NO